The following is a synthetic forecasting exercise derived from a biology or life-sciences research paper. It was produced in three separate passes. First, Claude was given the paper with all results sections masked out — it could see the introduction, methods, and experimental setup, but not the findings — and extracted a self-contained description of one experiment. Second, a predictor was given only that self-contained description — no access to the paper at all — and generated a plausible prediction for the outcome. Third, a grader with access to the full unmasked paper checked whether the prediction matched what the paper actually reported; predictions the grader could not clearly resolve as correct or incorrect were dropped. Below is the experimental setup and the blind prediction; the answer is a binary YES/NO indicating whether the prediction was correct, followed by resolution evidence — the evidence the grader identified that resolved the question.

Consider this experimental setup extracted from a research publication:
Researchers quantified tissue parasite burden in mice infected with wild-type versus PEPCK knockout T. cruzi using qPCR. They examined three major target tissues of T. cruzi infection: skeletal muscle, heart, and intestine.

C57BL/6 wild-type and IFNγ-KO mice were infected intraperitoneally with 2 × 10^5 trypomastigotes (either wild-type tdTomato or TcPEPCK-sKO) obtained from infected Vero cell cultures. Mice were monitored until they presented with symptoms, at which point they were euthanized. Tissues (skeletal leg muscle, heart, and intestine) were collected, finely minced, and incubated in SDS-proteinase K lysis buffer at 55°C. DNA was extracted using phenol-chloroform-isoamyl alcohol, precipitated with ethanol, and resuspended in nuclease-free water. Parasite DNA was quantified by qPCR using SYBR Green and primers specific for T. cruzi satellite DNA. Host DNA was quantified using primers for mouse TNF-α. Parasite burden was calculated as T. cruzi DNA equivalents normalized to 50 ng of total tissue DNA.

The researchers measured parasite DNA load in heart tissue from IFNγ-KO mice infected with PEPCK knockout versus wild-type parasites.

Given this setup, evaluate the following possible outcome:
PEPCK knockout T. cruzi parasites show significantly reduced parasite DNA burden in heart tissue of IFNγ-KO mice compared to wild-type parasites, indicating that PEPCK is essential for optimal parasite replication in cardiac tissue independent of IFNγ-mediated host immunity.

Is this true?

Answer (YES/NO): NO